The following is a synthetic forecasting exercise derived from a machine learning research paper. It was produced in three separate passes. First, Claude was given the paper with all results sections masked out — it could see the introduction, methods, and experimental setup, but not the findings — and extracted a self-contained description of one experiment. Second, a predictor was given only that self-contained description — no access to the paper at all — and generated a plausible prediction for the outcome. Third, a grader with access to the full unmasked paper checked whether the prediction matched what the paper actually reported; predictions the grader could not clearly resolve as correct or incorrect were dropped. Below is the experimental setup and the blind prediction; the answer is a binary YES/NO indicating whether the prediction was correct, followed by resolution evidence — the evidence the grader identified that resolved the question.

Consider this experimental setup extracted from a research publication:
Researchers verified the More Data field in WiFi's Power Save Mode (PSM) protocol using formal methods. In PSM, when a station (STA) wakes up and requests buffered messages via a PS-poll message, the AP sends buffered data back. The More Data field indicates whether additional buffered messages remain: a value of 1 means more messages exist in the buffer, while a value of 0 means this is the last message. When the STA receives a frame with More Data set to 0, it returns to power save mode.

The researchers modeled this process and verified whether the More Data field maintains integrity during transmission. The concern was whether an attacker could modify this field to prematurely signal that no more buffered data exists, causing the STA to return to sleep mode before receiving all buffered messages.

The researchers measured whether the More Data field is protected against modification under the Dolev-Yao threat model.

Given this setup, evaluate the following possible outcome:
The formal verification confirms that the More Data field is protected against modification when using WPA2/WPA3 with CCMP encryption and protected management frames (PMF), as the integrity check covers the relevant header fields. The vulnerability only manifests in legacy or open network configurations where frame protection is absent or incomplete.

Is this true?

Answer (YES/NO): NO